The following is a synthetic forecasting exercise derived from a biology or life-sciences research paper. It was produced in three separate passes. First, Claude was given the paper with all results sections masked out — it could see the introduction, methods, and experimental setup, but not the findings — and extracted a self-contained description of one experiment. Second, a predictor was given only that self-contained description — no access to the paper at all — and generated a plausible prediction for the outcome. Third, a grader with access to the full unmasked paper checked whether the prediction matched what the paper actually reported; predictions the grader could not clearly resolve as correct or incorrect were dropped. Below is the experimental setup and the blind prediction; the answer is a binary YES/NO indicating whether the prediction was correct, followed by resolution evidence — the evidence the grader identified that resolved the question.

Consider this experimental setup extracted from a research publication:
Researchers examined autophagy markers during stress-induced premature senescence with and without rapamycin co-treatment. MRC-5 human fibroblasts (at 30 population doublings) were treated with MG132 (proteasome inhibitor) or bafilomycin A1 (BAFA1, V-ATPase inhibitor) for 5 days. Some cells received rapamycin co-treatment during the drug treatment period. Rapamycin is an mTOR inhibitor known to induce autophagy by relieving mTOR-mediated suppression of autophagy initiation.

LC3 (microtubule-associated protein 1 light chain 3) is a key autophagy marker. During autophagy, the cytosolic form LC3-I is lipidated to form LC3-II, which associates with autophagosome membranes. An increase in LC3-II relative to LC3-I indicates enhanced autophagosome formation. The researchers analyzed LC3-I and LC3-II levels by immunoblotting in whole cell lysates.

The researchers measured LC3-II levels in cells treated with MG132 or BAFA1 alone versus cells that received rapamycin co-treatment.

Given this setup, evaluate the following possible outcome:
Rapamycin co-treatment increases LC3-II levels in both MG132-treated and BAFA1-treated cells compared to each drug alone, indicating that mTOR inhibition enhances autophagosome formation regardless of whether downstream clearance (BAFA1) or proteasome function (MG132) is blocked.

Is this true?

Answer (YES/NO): NO